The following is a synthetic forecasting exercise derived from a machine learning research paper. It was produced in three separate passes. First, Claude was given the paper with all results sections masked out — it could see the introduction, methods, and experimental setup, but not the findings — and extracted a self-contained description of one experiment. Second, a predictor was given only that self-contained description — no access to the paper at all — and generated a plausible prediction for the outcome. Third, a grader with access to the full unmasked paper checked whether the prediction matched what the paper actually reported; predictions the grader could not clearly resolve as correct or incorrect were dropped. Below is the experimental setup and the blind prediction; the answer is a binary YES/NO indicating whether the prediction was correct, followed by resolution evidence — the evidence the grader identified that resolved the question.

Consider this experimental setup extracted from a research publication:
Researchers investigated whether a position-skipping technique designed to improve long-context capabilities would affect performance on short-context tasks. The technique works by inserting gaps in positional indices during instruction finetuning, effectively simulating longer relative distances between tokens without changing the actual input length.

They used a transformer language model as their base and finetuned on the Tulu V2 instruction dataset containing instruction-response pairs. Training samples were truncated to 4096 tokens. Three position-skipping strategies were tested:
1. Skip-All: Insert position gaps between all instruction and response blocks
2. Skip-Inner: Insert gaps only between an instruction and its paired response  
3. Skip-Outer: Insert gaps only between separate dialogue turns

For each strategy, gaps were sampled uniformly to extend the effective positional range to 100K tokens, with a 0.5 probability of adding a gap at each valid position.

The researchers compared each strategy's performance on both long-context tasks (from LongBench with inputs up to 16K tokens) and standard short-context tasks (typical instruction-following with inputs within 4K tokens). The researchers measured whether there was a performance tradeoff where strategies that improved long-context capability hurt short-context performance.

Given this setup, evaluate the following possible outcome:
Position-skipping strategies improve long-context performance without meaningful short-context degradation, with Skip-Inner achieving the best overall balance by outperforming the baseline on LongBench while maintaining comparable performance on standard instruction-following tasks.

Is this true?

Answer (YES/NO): NO